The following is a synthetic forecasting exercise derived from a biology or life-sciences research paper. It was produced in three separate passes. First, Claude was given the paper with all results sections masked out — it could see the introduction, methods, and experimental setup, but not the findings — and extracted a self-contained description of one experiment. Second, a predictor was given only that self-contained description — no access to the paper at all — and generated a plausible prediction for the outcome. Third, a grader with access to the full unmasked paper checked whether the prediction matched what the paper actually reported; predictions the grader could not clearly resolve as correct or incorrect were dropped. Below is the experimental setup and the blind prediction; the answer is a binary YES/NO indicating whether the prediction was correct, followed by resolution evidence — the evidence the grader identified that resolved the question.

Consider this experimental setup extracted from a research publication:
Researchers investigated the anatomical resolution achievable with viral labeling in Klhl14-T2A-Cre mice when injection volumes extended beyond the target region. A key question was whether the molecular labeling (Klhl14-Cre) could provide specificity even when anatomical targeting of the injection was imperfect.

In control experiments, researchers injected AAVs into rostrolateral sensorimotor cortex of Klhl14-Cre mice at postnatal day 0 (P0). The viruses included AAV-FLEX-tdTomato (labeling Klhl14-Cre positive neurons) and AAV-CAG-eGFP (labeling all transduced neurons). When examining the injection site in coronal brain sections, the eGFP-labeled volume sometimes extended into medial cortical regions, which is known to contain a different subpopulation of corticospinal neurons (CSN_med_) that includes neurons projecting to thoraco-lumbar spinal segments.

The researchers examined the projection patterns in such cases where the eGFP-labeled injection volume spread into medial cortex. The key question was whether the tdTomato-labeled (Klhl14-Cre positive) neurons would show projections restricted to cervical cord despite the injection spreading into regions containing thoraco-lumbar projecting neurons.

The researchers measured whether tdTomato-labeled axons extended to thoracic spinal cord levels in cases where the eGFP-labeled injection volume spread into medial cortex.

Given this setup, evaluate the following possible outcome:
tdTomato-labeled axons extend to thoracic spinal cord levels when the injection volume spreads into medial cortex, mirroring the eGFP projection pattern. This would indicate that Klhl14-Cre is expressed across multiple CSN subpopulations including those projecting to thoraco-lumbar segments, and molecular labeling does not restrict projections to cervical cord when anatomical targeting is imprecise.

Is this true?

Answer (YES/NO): NO